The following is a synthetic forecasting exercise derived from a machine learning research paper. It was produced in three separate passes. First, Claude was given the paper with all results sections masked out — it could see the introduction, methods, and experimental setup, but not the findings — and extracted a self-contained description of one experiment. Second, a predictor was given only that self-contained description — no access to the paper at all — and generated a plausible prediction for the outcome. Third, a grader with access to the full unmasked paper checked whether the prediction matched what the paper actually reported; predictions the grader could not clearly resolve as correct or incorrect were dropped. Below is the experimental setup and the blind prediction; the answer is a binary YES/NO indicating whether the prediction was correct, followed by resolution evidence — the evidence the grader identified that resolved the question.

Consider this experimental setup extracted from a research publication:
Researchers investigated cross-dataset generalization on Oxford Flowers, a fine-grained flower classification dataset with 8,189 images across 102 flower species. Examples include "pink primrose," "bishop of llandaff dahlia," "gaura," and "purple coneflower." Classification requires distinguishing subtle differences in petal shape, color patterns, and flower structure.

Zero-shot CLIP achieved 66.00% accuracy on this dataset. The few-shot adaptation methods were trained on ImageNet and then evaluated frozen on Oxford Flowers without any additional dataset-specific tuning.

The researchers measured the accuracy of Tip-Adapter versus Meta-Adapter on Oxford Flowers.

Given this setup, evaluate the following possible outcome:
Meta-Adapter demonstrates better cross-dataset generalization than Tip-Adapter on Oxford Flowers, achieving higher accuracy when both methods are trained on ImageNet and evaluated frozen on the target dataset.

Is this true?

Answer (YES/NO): YES